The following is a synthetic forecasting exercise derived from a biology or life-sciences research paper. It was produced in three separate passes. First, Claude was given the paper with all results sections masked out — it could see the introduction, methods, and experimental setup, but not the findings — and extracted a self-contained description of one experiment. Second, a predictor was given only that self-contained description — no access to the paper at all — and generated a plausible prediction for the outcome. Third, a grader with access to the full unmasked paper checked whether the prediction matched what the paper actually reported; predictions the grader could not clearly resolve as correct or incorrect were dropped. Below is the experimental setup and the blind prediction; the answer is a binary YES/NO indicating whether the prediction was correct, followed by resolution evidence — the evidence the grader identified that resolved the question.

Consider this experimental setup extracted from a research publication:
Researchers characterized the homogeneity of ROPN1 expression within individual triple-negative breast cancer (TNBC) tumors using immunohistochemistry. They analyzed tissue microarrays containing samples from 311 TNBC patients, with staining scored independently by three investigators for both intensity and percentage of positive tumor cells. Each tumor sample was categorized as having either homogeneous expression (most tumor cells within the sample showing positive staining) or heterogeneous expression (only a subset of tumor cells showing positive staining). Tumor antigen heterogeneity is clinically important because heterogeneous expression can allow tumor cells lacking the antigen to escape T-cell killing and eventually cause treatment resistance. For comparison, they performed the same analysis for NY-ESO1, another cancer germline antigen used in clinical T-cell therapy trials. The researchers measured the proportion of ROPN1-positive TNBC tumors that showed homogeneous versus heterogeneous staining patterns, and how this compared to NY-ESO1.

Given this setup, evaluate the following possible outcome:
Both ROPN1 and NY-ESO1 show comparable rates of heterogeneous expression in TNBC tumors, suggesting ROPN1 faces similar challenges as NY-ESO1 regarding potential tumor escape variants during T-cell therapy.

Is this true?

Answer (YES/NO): NO